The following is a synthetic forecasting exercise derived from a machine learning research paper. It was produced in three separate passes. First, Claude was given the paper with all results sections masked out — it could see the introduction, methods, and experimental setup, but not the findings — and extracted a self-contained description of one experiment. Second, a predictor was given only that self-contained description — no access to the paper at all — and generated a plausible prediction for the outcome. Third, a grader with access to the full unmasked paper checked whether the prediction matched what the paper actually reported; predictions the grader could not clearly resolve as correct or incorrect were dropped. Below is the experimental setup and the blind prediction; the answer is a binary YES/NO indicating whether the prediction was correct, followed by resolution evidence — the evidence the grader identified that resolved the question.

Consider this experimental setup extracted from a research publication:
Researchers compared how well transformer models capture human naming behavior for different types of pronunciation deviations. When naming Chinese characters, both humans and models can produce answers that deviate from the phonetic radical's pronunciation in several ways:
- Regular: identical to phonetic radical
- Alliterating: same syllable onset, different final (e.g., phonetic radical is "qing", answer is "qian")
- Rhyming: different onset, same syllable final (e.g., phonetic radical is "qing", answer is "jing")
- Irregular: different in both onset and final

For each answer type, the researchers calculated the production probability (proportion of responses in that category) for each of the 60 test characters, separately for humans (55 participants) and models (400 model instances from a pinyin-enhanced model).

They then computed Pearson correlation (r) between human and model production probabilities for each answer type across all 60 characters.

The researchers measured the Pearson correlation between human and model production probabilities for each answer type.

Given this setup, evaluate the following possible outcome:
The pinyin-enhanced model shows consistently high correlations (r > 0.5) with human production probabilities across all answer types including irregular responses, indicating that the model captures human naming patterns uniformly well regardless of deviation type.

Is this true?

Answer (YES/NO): YES